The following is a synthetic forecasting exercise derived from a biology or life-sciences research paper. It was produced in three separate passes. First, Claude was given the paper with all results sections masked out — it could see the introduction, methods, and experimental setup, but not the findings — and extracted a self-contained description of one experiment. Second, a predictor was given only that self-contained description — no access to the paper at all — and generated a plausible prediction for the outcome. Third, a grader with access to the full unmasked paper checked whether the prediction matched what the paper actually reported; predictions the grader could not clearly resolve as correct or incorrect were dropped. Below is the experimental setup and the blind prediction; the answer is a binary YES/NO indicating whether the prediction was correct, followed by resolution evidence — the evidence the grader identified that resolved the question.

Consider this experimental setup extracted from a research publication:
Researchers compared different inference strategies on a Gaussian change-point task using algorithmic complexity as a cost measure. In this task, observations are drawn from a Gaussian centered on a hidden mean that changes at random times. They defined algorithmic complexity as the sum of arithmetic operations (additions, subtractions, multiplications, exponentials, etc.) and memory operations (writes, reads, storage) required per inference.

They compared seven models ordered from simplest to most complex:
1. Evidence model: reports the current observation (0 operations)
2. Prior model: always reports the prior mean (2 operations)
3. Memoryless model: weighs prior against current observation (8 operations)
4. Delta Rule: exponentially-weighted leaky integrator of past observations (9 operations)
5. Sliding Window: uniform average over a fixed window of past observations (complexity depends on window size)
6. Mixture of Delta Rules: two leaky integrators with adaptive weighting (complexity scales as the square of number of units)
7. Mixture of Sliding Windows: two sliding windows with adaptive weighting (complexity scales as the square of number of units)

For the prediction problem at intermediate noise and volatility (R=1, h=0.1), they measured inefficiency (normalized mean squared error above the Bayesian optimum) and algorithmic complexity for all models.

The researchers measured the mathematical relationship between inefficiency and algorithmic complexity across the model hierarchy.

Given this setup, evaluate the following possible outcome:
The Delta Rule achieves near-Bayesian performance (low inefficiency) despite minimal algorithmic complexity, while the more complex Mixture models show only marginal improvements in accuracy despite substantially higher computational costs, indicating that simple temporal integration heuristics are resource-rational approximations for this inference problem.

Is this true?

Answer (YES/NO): NO